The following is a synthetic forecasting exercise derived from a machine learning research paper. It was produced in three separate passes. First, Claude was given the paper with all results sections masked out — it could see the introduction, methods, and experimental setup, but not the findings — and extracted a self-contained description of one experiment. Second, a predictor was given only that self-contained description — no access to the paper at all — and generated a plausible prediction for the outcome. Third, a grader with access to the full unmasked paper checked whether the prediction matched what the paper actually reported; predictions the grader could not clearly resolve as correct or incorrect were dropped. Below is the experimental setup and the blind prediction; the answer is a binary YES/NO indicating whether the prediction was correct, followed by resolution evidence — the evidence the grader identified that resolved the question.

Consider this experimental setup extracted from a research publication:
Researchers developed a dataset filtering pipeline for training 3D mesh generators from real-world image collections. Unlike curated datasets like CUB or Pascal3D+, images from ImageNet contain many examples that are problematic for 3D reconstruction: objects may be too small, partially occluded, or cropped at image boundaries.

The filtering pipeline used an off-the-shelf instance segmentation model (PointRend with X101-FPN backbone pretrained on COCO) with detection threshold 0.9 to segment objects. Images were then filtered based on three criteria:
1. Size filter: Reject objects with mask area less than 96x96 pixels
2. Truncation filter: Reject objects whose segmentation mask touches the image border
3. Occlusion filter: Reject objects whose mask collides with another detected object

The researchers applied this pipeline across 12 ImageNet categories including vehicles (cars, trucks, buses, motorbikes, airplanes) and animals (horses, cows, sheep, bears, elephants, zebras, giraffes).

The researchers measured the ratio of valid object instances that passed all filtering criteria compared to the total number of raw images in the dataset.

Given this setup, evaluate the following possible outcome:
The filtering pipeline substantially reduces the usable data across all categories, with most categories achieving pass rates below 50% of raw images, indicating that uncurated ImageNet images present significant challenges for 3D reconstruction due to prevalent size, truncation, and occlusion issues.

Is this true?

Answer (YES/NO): YES